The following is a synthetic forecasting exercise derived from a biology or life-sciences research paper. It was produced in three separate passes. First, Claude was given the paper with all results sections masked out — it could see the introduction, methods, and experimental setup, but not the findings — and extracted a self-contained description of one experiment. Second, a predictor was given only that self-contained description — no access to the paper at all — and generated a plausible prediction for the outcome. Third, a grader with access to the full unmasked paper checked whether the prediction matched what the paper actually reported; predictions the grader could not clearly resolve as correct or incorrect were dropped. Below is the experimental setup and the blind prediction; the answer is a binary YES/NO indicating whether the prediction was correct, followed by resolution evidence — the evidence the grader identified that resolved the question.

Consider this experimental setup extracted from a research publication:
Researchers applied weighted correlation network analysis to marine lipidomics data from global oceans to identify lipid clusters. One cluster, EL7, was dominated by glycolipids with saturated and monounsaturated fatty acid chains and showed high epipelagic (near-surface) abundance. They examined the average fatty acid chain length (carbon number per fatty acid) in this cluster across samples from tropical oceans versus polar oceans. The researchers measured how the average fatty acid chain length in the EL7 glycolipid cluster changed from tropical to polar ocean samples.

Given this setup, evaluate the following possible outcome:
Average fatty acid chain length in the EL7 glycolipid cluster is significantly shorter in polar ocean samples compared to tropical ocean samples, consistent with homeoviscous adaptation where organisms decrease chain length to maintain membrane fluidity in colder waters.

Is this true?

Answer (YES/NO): YES